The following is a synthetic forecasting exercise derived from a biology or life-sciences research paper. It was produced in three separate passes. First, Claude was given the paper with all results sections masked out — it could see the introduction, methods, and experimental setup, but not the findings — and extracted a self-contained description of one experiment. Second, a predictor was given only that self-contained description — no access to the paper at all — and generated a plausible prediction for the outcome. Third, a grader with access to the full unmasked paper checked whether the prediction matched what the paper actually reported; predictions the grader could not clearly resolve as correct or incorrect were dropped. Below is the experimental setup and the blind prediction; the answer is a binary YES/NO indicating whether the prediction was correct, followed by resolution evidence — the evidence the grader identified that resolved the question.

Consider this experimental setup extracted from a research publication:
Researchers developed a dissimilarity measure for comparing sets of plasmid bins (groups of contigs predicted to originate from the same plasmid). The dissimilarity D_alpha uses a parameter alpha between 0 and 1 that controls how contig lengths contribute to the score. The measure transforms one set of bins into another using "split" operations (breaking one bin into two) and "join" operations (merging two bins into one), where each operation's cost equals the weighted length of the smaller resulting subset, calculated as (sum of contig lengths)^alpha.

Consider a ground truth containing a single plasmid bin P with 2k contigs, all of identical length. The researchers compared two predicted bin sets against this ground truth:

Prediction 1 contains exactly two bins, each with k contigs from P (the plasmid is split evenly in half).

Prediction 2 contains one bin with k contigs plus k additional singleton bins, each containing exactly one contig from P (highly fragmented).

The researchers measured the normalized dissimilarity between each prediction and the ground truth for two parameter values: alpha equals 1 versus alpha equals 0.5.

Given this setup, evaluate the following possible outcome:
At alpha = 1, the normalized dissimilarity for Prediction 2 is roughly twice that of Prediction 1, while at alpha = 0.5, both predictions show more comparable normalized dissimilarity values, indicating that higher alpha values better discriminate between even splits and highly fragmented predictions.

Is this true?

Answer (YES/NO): NO